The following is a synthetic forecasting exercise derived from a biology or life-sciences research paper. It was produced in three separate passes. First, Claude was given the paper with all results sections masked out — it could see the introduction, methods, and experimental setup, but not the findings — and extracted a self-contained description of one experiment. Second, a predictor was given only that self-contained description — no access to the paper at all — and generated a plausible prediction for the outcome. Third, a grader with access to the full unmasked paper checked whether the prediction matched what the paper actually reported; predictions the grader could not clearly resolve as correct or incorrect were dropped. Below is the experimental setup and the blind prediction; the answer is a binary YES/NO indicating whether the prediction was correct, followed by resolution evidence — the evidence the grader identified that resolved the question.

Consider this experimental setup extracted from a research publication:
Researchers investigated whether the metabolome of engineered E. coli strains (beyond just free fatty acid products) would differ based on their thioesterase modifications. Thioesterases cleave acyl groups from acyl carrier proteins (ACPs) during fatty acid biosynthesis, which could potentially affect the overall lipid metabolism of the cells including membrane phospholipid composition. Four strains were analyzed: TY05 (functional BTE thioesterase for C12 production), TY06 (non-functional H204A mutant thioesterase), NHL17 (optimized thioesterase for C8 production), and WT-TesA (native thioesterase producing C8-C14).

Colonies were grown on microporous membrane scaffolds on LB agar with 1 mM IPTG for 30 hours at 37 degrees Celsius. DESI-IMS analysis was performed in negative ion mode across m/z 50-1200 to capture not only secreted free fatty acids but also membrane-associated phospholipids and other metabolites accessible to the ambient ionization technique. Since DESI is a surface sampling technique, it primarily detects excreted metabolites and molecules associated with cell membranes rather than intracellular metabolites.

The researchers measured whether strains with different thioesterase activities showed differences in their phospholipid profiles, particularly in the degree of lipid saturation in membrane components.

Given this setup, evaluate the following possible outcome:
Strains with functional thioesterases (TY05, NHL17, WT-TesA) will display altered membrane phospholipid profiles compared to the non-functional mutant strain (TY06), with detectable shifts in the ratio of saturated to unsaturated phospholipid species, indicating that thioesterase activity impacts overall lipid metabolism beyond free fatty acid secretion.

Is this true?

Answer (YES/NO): NO